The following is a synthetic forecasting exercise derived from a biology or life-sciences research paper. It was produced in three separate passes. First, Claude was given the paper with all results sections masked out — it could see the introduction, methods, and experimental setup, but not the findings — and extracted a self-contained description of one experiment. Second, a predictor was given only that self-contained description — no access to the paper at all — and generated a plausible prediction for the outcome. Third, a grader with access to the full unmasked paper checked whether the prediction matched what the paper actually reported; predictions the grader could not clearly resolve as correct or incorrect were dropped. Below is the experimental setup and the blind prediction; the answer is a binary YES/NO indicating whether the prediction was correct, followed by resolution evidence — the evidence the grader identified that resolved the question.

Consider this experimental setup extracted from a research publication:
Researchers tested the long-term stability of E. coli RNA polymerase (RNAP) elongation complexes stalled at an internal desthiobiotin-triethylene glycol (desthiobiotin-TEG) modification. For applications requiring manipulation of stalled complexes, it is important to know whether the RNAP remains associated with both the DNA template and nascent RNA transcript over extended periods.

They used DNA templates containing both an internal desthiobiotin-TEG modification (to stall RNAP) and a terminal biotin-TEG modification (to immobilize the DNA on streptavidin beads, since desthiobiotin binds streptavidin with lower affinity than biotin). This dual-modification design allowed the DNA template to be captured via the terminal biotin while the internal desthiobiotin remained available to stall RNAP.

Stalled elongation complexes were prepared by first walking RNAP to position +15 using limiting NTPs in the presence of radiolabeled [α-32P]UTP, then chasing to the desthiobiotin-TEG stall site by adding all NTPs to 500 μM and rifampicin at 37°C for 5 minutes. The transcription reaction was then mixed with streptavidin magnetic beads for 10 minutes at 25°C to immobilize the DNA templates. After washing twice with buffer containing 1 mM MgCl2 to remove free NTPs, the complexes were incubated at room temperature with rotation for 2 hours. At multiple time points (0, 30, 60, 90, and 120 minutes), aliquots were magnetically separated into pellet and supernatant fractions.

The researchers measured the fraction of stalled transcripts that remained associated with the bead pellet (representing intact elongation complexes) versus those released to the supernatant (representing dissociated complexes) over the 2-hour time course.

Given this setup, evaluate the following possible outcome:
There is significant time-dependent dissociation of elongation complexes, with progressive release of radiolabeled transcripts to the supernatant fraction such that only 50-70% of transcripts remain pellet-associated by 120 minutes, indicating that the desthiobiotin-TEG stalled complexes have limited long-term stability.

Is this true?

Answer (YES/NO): NO